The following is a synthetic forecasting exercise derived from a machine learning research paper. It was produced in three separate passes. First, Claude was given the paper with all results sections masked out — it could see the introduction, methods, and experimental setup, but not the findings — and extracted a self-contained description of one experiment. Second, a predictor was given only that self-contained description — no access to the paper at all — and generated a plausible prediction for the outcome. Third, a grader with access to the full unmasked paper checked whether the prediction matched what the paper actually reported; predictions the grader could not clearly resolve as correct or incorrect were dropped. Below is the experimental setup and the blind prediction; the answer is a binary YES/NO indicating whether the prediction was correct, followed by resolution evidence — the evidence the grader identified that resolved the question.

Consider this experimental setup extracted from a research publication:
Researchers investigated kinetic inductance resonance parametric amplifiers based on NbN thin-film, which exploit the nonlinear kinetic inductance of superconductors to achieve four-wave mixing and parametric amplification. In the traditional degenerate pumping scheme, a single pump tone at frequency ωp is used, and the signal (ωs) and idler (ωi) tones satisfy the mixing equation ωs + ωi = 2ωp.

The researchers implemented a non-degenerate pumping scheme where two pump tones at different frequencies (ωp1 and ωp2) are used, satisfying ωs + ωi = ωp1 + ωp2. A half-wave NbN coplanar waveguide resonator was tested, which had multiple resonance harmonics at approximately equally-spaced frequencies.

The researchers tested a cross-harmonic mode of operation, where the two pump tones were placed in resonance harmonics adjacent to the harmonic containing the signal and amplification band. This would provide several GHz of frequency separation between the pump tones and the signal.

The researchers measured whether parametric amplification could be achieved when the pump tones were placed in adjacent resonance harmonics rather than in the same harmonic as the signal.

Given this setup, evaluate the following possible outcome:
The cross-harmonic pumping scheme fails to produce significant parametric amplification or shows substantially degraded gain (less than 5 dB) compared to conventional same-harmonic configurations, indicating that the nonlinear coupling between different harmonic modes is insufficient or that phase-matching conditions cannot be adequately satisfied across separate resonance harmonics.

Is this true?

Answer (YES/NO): NO